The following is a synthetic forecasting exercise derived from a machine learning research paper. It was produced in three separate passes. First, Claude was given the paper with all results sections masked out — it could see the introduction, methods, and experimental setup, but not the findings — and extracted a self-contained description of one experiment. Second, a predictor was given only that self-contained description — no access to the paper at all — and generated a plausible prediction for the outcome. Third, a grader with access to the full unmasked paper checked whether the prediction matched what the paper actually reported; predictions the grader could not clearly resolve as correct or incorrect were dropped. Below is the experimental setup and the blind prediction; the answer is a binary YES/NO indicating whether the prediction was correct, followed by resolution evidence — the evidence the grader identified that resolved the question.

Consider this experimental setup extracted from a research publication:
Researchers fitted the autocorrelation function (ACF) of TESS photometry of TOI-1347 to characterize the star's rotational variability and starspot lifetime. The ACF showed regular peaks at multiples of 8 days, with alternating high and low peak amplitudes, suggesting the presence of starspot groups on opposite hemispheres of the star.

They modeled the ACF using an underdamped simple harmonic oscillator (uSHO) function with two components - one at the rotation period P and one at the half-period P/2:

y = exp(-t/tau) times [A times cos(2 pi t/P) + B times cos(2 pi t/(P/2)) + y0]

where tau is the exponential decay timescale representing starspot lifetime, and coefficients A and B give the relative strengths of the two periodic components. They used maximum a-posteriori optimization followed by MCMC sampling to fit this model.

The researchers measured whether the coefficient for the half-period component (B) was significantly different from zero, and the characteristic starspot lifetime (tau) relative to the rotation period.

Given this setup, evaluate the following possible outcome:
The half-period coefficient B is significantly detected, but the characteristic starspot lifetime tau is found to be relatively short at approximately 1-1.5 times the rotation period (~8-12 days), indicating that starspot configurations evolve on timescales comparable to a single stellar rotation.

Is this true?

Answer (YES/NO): NO